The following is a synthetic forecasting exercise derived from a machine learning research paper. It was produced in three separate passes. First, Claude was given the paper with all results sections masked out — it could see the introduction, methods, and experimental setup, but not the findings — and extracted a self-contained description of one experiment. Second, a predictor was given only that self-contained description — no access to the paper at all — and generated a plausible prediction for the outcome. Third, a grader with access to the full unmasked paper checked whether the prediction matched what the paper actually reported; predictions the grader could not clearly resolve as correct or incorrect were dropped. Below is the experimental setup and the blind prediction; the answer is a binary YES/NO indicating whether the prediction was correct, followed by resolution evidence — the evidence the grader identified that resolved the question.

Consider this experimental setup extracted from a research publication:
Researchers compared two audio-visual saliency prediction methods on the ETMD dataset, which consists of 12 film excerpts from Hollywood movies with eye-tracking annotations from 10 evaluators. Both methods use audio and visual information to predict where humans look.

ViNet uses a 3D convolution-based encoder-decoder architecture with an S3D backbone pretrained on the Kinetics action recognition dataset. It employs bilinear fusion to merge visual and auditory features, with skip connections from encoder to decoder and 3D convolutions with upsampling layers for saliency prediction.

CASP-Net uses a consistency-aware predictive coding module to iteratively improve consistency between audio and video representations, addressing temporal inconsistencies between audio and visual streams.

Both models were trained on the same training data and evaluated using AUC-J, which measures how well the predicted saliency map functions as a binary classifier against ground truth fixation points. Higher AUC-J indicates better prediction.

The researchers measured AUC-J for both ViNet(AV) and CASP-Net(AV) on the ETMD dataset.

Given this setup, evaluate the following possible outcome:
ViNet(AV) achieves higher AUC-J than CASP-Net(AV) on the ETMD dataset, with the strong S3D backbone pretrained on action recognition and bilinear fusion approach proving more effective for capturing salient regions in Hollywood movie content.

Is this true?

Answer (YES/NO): NO